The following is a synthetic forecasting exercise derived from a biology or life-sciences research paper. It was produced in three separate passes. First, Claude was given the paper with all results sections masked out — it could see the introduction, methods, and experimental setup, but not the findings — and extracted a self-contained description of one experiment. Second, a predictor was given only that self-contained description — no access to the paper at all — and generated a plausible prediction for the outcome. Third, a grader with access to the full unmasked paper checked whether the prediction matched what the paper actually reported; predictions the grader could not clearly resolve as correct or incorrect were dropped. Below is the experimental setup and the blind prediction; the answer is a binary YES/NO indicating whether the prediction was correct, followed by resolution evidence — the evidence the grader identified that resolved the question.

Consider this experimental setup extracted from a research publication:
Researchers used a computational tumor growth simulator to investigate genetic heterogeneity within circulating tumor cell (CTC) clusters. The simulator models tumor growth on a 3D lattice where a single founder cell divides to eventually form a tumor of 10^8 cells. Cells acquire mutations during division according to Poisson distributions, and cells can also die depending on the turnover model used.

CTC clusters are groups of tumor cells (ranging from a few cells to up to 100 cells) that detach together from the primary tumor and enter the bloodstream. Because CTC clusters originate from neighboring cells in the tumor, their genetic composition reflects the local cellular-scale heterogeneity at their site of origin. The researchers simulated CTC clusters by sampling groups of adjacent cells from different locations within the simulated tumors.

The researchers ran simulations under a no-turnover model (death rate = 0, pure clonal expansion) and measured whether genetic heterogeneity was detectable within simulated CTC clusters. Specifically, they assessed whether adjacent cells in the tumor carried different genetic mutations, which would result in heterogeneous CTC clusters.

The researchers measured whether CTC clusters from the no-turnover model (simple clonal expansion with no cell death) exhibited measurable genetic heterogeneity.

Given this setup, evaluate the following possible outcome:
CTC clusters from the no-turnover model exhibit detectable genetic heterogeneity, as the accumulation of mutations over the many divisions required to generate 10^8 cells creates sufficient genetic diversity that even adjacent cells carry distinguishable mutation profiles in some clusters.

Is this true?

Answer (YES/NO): YES